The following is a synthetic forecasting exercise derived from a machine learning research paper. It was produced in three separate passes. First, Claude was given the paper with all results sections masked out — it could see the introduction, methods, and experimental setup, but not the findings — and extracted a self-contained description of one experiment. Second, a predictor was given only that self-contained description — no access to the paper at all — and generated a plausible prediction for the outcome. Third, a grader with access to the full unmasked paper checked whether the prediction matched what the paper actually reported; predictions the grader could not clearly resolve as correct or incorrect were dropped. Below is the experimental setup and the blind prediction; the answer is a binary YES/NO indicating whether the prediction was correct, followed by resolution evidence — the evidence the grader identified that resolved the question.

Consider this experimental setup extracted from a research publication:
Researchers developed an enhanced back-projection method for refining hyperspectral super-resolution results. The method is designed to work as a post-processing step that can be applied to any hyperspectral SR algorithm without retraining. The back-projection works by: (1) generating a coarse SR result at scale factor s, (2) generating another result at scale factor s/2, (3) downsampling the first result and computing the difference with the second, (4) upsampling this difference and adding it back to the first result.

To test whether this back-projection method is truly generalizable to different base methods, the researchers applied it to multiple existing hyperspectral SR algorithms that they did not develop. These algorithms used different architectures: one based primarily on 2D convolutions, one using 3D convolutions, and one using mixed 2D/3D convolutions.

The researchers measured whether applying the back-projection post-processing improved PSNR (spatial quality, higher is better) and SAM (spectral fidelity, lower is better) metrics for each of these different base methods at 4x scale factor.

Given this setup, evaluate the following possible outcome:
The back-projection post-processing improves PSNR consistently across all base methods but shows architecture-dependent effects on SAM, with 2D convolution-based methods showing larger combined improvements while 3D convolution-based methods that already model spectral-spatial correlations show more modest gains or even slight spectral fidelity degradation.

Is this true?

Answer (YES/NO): NO